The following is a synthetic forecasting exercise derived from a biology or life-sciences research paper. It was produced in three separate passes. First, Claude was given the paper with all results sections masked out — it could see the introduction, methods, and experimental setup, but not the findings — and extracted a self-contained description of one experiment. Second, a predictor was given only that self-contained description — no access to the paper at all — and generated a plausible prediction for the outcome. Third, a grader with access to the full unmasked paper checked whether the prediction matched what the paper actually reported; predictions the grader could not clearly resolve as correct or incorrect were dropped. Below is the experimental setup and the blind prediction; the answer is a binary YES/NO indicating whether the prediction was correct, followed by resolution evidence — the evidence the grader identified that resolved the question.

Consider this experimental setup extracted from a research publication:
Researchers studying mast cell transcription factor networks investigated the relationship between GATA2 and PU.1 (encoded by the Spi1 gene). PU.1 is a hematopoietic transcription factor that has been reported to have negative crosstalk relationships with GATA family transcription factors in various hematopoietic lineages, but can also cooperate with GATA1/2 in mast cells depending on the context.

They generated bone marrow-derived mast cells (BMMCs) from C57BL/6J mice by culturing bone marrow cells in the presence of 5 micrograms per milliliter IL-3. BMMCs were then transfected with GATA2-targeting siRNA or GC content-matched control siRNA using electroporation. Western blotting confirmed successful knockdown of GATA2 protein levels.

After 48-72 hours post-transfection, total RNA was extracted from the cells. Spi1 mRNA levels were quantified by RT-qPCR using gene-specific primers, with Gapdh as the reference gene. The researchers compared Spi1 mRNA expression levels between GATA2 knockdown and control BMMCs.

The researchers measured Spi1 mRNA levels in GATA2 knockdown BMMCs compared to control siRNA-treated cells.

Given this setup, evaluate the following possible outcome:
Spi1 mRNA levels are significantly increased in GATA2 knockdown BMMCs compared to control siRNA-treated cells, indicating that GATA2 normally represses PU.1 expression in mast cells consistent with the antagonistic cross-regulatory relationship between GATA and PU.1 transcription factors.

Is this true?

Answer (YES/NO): YES